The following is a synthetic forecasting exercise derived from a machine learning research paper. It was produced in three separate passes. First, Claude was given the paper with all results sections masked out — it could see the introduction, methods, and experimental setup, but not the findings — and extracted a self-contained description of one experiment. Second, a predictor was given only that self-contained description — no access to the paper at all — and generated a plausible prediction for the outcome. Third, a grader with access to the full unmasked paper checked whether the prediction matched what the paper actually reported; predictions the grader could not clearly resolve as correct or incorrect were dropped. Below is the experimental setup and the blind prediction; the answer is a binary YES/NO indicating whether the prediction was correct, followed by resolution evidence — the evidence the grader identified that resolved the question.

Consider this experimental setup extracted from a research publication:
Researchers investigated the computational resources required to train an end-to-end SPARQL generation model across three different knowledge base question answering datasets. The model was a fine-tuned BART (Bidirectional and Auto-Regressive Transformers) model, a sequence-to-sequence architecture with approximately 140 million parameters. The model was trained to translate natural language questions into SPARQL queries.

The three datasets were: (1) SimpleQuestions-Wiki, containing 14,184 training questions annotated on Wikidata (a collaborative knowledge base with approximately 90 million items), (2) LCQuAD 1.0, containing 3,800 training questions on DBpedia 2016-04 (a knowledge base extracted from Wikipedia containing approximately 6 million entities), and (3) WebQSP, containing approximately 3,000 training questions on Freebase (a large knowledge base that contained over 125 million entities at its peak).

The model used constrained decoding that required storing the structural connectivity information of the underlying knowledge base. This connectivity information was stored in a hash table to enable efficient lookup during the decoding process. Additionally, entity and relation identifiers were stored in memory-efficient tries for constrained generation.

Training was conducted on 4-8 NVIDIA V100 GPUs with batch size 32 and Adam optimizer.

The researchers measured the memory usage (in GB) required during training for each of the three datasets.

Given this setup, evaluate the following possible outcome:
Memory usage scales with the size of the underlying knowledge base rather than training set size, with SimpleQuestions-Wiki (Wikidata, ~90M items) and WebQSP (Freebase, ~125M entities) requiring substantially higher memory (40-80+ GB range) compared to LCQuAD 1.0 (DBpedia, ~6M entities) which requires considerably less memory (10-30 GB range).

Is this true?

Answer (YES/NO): NO